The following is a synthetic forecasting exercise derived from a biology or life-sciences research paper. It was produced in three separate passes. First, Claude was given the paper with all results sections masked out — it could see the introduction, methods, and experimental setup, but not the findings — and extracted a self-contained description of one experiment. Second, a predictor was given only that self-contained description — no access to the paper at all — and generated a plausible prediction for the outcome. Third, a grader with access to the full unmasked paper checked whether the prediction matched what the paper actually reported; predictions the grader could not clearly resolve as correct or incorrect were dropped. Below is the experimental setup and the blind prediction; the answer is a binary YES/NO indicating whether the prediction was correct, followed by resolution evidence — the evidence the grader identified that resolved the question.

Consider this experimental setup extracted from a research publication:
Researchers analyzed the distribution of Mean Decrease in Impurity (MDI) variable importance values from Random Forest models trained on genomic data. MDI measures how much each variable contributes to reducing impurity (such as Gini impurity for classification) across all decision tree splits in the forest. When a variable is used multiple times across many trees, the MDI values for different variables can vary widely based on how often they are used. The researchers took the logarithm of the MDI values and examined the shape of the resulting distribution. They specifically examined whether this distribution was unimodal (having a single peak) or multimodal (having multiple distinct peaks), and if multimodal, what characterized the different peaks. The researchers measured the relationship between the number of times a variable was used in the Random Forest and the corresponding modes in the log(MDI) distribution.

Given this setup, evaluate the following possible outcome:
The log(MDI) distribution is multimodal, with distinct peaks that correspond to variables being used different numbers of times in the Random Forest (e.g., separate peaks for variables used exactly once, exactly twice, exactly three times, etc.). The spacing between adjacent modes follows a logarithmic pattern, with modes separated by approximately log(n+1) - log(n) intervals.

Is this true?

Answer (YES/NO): NO